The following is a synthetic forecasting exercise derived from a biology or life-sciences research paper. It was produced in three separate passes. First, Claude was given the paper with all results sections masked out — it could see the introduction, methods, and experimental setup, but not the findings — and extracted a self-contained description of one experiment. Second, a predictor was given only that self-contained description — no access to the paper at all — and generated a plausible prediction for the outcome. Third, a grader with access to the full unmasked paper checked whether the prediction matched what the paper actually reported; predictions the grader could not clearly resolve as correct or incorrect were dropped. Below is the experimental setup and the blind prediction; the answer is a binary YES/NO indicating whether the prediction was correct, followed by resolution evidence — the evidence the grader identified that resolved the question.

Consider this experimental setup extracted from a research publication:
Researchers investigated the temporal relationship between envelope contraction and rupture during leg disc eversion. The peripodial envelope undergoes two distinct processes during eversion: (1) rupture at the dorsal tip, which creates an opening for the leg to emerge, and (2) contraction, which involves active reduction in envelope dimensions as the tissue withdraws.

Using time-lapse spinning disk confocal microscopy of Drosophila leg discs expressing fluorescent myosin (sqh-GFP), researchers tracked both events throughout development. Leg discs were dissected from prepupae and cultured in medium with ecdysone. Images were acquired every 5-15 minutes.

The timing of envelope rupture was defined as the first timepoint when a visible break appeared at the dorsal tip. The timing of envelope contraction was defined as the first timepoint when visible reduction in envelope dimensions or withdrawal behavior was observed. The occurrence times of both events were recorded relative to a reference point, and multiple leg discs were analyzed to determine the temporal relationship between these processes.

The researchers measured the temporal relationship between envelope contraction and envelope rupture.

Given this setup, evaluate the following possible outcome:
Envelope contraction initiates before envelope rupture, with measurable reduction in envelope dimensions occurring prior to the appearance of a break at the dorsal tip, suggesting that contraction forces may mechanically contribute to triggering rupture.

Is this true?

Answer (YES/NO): YES